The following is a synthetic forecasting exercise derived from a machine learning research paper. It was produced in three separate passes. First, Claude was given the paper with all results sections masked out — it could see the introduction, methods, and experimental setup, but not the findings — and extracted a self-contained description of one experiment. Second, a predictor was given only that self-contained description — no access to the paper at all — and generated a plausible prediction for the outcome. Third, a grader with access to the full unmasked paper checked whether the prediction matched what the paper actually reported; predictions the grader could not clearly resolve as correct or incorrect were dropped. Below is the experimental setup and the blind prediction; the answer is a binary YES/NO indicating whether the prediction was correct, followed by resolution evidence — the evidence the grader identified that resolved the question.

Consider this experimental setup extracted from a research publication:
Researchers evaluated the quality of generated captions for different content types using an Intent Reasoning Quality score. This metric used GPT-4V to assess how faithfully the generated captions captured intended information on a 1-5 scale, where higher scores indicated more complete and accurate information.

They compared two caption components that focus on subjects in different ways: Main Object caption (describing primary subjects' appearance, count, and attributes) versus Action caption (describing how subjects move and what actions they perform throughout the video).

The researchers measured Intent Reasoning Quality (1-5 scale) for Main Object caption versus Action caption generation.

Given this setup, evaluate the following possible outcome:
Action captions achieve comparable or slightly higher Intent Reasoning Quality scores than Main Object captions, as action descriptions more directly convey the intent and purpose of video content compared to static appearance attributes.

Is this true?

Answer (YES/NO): NO